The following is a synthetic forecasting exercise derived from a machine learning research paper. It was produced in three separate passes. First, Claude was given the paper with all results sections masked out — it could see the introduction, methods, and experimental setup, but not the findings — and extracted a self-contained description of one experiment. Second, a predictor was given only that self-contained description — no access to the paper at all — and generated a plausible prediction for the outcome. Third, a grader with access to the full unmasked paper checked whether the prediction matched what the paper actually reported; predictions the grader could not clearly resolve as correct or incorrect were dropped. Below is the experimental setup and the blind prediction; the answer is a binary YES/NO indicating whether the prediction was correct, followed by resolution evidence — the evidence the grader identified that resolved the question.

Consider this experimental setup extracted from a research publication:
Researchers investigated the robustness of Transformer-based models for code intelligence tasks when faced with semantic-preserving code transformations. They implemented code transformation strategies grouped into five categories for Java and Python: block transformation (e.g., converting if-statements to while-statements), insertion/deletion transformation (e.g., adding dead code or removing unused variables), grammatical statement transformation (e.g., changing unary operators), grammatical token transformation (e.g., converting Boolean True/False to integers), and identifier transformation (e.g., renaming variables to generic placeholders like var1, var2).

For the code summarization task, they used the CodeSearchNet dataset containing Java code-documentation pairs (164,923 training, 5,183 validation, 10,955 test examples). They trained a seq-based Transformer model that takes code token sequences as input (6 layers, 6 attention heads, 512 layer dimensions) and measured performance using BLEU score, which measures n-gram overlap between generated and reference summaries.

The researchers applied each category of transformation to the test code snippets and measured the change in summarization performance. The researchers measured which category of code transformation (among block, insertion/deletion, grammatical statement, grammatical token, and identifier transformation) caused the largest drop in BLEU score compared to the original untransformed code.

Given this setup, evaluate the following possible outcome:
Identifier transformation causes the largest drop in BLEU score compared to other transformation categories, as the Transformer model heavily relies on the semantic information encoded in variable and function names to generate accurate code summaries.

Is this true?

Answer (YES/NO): NO